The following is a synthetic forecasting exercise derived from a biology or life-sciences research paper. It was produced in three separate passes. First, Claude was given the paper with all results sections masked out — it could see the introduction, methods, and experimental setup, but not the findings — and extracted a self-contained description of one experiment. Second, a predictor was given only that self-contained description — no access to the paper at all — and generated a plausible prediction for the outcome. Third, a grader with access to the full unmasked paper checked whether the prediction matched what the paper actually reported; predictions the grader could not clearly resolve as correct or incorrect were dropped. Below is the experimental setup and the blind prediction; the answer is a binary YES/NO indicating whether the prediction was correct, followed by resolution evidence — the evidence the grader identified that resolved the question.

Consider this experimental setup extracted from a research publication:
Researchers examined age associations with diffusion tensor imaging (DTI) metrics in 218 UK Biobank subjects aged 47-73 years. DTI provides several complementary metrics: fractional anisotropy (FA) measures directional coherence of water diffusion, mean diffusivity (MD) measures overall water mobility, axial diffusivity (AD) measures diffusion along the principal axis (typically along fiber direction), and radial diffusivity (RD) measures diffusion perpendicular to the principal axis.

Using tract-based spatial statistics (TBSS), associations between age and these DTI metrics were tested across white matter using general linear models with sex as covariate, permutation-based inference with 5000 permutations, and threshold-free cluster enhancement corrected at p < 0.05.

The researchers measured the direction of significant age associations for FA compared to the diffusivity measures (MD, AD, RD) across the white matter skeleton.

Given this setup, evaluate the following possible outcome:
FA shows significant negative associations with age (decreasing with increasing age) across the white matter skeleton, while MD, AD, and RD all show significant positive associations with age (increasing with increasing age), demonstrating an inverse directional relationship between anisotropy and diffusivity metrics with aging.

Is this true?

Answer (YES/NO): YES